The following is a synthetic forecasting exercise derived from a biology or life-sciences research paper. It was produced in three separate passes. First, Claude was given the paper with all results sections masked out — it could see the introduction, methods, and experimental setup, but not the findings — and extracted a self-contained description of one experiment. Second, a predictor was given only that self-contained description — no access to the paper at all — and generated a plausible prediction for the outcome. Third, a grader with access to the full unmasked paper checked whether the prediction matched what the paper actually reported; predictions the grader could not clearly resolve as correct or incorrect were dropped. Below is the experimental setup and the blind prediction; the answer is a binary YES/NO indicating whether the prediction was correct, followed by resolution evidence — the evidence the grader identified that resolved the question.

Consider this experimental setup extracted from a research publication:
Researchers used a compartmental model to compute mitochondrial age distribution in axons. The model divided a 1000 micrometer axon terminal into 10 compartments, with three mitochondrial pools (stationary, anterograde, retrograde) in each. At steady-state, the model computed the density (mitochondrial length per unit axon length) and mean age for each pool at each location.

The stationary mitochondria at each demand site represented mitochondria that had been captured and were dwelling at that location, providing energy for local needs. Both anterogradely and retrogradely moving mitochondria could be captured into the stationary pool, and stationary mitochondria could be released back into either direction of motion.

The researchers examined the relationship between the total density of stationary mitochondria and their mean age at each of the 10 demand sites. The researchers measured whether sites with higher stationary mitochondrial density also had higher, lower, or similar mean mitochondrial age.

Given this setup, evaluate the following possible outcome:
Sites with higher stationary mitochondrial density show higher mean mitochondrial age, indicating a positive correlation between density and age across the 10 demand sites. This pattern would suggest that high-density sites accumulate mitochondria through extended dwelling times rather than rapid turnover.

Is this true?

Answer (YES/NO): NO